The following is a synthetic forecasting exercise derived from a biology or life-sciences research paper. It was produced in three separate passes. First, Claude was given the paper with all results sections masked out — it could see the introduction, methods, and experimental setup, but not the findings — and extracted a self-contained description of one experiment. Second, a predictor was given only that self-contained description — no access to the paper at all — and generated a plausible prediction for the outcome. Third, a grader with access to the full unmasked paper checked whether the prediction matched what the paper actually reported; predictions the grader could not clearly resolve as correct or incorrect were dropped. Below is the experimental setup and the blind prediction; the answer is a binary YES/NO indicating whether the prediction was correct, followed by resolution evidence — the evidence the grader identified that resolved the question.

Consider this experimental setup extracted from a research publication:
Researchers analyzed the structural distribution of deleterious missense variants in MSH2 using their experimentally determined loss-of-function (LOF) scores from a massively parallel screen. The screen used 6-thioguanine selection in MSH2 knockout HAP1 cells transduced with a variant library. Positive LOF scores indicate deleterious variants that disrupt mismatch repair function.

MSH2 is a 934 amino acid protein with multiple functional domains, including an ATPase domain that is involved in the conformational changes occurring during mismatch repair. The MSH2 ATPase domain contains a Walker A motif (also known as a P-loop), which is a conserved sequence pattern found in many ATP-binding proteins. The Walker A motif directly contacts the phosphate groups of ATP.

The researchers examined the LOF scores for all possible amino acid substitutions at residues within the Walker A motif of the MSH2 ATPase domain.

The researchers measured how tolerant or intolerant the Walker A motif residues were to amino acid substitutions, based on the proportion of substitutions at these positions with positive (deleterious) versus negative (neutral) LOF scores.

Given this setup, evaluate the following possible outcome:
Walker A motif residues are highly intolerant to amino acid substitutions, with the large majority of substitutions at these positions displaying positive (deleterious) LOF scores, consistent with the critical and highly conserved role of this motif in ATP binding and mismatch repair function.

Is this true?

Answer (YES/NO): YES